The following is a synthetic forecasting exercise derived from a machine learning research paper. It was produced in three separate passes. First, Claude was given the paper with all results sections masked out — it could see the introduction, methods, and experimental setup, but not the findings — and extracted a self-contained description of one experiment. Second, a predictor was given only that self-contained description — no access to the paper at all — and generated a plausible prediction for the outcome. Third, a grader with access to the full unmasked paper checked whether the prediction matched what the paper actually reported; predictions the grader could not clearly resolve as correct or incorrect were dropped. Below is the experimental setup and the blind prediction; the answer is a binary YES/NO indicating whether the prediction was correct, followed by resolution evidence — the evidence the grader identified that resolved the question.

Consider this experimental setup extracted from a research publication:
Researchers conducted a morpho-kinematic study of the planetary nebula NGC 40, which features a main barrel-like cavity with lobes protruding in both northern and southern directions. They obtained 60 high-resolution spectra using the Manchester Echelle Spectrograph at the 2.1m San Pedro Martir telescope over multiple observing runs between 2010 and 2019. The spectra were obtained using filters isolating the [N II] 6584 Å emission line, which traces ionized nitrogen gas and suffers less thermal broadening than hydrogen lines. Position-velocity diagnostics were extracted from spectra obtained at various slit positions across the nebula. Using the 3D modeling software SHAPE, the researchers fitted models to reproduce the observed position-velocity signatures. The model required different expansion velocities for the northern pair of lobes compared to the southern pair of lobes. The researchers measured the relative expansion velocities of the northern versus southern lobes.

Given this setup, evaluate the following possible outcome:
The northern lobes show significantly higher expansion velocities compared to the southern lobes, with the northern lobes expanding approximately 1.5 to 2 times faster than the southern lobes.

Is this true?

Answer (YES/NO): NO